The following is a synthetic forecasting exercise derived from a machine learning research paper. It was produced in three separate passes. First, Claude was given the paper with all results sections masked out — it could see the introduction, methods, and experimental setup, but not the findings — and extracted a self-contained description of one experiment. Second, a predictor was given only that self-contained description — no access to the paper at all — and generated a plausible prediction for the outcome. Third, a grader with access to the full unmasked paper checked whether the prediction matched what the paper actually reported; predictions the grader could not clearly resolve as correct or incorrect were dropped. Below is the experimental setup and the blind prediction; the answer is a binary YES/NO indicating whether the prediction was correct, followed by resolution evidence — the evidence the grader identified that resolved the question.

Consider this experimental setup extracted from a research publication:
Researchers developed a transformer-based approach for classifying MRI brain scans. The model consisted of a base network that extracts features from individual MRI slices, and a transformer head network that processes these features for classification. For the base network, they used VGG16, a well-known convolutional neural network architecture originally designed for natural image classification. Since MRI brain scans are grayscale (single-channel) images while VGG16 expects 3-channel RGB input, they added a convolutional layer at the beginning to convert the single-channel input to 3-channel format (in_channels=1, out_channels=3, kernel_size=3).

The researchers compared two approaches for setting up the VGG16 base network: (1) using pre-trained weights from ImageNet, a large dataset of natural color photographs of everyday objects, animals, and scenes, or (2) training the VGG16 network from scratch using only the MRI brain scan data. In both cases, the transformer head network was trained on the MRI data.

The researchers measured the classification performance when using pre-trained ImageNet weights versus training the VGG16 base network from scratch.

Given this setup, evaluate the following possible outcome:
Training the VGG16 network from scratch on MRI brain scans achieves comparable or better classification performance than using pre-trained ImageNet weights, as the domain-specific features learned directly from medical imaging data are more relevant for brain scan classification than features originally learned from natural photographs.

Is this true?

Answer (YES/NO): YES